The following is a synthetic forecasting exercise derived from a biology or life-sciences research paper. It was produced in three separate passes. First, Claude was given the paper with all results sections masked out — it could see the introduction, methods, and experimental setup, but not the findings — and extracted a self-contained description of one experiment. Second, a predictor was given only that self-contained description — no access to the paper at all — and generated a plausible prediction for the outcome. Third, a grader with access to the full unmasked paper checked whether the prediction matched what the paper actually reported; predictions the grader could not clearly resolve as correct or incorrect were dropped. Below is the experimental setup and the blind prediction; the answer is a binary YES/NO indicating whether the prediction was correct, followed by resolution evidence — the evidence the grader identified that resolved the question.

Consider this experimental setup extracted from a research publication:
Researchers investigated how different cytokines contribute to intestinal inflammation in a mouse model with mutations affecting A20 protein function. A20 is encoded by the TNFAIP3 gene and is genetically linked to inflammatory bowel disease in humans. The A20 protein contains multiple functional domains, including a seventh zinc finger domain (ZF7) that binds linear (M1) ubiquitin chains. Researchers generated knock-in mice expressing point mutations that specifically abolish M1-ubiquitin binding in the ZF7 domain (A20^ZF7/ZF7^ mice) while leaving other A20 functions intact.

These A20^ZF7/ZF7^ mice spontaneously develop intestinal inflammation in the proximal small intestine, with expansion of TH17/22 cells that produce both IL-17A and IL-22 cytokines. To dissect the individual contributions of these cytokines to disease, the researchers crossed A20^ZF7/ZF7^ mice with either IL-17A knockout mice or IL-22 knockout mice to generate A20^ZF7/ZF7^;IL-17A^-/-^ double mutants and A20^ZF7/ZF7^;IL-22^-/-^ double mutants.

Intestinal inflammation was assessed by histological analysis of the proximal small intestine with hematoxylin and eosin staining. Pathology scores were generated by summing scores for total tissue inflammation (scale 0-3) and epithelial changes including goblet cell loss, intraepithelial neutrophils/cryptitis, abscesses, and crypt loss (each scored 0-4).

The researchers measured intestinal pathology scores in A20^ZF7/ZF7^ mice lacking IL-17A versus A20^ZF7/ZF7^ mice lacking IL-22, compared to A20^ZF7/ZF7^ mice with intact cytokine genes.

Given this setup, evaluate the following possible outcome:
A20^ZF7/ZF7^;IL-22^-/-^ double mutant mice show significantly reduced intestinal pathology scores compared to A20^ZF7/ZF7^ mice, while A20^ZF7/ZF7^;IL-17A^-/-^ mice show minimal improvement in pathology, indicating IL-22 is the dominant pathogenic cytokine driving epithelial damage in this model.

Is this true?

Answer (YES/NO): NO